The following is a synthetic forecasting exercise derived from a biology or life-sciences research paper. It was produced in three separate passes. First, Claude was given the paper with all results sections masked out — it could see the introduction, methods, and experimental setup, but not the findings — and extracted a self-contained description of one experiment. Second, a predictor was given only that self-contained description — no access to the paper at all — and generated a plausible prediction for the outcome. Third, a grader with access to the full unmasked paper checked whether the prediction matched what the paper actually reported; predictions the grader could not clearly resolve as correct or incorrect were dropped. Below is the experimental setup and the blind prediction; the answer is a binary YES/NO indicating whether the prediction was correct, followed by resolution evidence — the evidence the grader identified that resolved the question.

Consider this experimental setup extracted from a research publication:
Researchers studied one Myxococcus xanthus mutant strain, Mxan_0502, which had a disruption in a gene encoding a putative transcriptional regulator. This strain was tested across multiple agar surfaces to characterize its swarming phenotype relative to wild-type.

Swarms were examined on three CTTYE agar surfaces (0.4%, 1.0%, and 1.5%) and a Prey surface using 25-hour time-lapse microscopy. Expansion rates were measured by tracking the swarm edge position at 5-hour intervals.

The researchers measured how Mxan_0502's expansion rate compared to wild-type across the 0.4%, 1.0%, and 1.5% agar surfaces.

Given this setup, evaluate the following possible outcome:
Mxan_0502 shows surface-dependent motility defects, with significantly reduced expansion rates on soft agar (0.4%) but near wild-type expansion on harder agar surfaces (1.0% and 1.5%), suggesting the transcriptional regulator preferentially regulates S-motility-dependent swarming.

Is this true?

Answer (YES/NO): NO